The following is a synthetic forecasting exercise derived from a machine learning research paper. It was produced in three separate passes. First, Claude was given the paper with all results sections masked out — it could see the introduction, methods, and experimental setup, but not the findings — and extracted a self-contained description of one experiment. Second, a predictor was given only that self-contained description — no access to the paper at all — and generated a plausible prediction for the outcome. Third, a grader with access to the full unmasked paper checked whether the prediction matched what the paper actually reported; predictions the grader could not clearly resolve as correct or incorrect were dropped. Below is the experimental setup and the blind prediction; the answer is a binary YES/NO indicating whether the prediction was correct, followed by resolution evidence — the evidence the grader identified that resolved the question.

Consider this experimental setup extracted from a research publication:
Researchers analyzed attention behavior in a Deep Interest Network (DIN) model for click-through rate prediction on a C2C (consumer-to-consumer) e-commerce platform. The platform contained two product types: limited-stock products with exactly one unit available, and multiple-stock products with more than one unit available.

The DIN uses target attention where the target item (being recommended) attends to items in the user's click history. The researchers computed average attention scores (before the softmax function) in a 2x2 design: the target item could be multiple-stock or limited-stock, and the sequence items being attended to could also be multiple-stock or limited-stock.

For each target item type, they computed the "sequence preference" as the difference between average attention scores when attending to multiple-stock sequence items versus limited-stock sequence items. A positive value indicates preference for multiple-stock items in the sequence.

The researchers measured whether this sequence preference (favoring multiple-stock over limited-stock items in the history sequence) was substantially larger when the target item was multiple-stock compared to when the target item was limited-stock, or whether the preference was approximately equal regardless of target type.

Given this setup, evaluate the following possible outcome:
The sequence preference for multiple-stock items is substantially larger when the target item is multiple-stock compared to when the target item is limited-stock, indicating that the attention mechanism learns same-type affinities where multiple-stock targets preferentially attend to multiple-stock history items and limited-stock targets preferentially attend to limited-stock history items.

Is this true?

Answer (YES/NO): NO